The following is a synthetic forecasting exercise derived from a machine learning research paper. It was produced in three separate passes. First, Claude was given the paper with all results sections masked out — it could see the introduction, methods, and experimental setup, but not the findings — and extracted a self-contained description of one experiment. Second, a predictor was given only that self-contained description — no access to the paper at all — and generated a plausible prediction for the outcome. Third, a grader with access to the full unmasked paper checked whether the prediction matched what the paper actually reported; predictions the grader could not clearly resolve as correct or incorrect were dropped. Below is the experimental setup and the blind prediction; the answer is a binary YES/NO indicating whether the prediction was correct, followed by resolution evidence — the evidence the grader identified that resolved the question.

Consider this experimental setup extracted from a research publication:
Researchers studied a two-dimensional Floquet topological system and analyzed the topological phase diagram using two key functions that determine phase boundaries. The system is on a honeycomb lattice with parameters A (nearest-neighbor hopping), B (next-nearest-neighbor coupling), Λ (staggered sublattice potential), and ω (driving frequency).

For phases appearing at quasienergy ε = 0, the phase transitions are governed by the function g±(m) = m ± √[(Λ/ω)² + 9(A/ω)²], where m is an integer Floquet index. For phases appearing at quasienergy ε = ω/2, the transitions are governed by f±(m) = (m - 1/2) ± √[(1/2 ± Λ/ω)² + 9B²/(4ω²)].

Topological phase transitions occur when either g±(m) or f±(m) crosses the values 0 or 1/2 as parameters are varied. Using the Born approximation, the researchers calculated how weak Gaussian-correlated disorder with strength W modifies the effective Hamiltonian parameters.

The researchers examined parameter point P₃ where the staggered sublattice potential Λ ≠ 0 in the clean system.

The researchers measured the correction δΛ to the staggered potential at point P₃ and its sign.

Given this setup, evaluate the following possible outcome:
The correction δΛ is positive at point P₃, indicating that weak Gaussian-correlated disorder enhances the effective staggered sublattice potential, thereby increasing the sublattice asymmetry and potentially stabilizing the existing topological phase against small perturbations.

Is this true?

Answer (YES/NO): NO